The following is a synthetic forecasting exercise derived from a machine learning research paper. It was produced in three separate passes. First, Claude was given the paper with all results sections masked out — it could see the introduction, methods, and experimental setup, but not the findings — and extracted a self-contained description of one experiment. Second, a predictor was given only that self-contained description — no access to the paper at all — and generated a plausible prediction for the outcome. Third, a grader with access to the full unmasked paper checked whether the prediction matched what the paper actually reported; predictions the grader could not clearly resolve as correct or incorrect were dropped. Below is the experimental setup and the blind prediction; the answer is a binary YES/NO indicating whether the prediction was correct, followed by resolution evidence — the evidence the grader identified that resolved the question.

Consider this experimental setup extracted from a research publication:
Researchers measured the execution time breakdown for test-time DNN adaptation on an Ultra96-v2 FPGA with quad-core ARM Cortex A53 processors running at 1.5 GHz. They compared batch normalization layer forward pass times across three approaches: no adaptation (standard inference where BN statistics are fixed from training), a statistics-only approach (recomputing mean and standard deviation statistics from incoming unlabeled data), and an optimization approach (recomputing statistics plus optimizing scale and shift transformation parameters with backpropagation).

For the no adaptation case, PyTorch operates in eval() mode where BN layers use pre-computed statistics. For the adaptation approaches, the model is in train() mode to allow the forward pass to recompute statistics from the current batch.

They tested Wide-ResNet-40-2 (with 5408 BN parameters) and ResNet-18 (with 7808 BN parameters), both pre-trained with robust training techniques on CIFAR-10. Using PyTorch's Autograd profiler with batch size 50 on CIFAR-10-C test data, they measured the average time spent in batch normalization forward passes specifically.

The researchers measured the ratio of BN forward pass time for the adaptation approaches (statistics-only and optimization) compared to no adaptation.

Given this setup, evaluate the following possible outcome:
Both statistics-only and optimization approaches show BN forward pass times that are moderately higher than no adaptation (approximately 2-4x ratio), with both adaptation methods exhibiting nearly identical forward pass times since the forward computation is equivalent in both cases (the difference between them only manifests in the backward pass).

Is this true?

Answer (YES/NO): NO